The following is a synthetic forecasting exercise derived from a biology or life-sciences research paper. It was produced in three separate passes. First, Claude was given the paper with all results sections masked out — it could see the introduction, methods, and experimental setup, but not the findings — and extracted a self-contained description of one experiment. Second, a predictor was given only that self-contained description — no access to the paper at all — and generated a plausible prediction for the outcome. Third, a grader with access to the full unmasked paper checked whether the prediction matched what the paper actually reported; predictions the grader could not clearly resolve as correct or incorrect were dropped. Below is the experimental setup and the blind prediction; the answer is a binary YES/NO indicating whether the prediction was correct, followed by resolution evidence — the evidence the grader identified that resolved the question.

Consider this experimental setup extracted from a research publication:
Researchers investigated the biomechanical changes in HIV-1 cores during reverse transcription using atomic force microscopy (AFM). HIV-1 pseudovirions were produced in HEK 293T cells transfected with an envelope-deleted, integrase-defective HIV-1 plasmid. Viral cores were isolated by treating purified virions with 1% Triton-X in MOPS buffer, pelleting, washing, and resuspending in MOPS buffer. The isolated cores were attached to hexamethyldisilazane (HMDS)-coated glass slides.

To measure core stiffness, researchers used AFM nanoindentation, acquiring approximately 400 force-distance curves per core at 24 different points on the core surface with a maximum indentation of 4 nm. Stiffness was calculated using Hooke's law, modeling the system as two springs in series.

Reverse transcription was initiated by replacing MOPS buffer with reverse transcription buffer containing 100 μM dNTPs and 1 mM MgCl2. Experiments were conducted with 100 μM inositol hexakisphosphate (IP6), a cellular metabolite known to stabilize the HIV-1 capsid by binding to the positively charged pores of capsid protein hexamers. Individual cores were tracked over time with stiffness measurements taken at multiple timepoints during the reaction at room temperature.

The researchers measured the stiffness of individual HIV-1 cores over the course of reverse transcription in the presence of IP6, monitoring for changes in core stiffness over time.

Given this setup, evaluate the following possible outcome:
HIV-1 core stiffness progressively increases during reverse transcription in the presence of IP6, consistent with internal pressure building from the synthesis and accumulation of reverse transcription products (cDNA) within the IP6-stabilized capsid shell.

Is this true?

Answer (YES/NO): NO